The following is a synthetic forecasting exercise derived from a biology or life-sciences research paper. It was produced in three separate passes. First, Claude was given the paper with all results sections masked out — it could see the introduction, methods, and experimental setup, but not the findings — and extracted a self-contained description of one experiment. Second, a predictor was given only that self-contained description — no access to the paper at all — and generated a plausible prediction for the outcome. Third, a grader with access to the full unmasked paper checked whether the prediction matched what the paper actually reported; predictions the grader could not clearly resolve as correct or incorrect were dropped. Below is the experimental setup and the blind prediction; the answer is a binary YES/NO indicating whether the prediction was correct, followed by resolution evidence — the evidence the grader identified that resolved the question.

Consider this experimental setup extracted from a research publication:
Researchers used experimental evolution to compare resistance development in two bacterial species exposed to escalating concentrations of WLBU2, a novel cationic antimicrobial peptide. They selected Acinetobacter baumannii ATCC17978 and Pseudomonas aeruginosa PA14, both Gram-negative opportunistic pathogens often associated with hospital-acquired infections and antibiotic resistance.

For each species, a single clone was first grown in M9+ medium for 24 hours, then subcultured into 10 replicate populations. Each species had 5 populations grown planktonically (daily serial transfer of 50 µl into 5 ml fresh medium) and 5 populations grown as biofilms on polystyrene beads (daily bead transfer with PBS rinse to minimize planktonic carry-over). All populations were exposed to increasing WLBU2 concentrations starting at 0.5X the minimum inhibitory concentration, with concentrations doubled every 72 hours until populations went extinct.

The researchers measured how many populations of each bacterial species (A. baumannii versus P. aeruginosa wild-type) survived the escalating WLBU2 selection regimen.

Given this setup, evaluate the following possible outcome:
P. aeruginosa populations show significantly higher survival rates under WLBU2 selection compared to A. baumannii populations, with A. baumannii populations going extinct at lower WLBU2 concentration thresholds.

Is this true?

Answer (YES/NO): NO